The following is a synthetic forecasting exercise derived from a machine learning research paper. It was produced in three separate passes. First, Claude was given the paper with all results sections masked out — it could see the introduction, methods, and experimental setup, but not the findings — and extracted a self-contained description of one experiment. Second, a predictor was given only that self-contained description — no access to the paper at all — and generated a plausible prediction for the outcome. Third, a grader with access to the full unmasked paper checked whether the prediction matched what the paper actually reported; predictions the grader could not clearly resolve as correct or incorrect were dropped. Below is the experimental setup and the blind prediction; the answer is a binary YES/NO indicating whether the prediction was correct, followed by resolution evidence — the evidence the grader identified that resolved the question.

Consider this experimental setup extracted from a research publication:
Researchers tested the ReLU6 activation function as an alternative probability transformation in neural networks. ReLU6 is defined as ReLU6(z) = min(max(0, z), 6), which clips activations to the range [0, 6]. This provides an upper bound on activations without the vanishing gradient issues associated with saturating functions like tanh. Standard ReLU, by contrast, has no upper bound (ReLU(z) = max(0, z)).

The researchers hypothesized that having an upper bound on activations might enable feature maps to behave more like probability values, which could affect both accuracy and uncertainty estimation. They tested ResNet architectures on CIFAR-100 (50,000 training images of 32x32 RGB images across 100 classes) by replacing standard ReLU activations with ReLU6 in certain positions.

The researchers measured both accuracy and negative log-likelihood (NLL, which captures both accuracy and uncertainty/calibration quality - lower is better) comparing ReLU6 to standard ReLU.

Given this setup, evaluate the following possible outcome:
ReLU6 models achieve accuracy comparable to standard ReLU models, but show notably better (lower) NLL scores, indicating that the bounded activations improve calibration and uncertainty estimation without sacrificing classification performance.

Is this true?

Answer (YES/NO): NO